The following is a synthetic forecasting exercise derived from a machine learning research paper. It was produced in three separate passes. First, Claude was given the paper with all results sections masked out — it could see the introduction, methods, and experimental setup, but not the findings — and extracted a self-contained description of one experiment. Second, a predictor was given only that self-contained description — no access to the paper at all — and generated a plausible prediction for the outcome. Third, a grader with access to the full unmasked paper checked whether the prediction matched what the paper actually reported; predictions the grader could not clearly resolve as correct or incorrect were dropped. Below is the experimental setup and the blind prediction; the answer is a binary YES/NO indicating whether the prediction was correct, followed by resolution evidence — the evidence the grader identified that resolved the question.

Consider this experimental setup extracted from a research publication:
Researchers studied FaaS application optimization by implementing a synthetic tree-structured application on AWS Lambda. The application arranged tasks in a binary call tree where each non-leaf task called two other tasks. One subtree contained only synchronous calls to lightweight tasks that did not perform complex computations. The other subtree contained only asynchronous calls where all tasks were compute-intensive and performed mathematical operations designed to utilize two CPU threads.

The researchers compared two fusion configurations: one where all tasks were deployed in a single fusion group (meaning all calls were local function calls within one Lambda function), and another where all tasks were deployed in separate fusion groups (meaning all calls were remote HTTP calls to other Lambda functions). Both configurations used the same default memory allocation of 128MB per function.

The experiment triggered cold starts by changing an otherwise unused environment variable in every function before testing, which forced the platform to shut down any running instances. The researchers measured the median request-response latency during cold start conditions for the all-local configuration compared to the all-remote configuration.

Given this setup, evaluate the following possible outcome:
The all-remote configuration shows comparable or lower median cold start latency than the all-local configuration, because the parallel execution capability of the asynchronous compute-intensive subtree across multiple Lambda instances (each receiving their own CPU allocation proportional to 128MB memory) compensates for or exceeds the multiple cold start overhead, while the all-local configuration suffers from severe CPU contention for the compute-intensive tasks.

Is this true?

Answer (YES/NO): YES